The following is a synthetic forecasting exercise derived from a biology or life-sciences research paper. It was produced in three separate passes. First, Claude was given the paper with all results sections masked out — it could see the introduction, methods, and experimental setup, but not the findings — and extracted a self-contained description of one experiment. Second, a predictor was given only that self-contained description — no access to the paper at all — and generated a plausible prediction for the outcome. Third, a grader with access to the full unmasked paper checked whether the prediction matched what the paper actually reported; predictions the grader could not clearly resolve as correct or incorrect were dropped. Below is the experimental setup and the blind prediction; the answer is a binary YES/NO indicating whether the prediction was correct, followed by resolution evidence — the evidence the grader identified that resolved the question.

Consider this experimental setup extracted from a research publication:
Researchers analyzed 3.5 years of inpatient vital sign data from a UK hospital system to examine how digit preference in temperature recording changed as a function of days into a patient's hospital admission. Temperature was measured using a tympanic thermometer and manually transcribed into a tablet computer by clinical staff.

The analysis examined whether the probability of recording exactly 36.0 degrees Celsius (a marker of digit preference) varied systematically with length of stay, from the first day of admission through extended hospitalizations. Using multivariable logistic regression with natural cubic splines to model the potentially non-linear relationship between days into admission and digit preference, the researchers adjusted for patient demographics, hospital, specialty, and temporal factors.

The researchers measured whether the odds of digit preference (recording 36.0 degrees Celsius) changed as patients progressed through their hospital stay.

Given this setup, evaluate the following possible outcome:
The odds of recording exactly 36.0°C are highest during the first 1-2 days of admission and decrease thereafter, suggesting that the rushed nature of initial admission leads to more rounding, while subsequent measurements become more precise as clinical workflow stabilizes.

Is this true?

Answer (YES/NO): NO